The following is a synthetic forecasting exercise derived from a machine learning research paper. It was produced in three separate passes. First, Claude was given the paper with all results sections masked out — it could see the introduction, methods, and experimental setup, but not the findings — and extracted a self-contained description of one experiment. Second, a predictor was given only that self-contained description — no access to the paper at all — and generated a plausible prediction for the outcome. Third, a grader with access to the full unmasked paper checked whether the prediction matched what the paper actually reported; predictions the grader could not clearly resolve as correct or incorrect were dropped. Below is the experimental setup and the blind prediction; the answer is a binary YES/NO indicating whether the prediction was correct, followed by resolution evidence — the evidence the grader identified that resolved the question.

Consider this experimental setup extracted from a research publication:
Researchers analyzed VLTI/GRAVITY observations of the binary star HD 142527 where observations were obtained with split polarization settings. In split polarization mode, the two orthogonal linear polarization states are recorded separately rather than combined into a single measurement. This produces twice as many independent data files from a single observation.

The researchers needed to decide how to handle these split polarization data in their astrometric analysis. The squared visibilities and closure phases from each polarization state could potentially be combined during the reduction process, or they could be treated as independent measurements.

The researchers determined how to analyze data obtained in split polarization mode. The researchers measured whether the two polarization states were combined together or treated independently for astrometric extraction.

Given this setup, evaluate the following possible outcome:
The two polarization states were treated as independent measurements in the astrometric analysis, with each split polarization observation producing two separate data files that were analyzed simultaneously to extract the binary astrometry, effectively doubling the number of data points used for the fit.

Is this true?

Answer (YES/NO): YES